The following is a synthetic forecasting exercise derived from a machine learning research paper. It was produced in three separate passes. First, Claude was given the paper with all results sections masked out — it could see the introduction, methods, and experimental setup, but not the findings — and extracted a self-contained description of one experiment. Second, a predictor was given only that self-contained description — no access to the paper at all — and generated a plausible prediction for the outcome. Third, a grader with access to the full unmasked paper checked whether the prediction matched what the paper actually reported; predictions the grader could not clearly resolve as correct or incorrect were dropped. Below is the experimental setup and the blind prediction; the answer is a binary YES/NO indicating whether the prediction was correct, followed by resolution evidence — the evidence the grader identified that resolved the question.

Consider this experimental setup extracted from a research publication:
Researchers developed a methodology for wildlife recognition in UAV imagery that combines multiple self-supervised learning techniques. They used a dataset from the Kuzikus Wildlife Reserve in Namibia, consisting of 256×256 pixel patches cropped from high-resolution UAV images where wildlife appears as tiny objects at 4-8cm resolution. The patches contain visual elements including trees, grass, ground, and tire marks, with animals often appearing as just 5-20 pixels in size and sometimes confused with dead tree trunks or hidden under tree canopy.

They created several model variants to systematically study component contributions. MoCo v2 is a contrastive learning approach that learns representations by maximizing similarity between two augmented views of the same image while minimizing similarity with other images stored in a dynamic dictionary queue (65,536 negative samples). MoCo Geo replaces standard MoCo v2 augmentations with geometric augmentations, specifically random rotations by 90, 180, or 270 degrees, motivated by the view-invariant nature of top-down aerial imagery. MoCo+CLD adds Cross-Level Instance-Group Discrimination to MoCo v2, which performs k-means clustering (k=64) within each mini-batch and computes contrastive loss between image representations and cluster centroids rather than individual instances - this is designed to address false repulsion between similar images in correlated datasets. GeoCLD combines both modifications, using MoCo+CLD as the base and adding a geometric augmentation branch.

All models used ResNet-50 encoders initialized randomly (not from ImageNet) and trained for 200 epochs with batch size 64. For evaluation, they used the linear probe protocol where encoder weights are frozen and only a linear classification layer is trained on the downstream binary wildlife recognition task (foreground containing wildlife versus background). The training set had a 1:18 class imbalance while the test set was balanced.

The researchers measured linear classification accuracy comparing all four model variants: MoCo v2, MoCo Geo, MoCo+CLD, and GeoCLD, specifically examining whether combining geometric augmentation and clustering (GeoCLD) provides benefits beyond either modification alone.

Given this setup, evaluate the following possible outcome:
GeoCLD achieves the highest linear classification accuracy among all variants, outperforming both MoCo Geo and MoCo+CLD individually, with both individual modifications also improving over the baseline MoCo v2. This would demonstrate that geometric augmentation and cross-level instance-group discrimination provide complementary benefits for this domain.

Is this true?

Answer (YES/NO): YES